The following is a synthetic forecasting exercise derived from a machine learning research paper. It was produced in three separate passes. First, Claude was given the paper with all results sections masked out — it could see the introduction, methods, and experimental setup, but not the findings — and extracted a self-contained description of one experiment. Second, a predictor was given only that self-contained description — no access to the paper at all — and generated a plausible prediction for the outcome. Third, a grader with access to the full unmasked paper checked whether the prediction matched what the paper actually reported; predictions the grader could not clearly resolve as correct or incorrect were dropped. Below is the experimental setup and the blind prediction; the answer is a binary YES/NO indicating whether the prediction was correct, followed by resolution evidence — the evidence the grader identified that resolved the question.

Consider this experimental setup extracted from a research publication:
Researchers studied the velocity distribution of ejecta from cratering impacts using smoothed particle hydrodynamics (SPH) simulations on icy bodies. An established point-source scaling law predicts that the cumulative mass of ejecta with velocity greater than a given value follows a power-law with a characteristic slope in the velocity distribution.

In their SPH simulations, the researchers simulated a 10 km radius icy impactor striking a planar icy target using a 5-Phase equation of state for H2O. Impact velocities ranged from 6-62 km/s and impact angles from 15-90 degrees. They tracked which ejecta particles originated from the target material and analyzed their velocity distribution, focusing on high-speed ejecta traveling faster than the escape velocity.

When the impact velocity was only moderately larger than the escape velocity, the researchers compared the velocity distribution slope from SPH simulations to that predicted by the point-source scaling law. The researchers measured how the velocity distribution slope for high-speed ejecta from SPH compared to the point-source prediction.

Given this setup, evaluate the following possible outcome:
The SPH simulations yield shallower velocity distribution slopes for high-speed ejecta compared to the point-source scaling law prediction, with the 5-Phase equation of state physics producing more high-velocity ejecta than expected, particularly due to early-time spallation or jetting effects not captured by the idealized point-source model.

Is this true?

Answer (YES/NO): NO